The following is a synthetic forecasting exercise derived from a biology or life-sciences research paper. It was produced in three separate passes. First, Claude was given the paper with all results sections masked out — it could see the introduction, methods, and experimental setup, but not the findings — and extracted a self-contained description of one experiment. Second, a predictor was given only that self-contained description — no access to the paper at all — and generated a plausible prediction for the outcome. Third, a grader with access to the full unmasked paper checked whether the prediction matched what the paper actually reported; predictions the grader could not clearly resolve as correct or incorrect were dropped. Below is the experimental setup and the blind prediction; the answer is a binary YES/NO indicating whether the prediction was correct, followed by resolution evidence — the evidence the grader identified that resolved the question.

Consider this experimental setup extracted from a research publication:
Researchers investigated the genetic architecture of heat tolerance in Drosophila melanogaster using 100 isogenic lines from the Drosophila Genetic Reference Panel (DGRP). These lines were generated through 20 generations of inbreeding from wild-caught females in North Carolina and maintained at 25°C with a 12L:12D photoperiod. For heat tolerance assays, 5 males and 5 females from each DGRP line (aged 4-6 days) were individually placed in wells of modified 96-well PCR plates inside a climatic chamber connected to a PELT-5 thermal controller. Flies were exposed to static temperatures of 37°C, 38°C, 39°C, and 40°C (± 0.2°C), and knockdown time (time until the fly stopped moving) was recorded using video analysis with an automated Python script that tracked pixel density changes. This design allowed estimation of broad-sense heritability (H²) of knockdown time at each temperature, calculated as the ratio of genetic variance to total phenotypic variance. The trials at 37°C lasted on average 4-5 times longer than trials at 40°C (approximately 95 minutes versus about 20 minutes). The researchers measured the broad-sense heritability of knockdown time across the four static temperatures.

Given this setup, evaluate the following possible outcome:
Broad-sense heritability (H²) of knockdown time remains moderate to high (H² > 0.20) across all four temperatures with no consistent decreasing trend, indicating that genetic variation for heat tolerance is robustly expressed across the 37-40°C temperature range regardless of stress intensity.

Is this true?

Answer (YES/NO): YES